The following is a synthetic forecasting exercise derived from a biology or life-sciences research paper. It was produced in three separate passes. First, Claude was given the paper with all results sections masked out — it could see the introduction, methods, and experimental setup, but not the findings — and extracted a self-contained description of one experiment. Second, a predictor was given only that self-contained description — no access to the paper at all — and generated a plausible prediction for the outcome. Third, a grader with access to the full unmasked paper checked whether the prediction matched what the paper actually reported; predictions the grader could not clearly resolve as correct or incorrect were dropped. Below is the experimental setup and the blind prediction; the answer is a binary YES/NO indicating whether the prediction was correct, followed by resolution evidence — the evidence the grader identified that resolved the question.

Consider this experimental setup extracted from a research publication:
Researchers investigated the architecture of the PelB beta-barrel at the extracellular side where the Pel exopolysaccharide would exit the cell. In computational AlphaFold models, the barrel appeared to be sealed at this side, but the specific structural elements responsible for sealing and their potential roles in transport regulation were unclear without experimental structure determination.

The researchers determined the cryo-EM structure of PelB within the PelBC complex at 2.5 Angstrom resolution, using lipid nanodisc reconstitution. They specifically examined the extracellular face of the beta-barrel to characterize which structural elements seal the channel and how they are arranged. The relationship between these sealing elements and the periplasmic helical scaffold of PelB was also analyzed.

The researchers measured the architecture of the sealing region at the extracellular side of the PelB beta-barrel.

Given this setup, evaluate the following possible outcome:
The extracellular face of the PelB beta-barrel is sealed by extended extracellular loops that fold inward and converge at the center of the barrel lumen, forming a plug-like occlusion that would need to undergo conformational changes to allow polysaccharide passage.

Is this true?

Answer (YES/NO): NO